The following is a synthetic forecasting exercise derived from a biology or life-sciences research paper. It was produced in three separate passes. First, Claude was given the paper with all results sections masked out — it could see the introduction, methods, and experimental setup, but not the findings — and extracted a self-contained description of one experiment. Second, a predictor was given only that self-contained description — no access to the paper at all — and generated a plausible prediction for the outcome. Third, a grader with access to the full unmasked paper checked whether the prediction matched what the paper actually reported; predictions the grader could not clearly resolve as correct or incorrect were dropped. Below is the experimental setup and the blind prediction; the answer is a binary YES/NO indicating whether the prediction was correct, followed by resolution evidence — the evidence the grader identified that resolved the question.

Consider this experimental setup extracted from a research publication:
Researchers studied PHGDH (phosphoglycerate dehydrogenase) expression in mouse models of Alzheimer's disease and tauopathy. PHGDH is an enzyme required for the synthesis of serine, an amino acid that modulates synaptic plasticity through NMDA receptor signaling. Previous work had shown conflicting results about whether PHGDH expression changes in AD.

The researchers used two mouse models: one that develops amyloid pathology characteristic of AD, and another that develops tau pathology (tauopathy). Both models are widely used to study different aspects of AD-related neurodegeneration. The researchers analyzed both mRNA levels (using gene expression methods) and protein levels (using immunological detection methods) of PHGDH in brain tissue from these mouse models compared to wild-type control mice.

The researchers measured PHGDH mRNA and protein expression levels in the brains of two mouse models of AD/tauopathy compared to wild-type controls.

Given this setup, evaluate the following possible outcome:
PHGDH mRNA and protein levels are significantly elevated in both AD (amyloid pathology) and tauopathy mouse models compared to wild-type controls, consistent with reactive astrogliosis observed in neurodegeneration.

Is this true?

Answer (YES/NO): YES